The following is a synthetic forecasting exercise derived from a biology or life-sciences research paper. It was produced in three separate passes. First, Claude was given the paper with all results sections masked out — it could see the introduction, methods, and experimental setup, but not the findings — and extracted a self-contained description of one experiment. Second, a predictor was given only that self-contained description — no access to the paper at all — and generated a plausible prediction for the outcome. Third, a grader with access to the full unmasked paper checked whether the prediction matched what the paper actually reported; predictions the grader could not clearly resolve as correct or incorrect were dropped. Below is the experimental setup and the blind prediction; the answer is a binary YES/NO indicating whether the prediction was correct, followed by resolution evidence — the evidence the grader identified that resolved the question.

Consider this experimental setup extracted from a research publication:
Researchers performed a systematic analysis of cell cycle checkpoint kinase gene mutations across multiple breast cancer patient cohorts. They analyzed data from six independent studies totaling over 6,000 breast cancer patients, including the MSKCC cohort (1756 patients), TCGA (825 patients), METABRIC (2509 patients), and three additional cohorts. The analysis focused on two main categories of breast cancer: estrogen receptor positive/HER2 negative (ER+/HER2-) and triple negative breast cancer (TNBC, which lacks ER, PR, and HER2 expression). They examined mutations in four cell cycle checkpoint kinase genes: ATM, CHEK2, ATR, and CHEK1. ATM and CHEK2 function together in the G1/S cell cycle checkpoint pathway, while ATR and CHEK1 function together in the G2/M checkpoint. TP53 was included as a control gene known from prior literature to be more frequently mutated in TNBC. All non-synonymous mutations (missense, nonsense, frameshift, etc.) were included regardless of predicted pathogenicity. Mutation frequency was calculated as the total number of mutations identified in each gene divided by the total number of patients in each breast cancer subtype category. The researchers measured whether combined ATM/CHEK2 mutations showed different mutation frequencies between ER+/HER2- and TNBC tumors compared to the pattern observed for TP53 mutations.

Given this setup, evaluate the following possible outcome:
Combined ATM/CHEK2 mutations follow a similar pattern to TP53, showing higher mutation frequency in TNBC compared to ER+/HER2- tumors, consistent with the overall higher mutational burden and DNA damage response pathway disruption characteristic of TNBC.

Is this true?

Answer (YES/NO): NO